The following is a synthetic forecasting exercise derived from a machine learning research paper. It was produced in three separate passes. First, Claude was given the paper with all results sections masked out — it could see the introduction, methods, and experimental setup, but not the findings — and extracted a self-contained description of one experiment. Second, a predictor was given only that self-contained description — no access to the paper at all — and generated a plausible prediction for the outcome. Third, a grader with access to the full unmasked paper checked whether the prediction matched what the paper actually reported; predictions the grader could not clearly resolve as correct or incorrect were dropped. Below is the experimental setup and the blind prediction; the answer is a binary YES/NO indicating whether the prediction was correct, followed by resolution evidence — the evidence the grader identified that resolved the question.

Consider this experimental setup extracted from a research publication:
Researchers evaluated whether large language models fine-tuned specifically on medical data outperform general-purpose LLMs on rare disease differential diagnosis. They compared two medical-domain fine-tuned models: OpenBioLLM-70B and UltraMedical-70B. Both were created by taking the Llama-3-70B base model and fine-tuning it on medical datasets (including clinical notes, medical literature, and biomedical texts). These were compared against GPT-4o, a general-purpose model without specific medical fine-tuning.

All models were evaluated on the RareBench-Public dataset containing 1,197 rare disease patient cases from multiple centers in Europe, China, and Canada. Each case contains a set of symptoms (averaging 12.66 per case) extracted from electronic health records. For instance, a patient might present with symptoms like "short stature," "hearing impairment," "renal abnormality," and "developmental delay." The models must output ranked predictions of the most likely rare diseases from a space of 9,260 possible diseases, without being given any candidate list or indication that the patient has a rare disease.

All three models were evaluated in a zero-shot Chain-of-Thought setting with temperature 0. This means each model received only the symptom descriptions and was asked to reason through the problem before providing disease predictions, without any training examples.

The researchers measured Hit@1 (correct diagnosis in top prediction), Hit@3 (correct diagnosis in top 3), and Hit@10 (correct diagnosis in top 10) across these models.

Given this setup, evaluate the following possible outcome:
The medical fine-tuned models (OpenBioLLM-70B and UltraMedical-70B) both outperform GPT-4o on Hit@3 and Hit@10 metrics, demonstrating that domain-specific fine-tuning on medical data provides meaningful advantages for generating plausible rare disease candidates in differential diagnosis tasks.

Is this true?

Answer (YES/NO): NO